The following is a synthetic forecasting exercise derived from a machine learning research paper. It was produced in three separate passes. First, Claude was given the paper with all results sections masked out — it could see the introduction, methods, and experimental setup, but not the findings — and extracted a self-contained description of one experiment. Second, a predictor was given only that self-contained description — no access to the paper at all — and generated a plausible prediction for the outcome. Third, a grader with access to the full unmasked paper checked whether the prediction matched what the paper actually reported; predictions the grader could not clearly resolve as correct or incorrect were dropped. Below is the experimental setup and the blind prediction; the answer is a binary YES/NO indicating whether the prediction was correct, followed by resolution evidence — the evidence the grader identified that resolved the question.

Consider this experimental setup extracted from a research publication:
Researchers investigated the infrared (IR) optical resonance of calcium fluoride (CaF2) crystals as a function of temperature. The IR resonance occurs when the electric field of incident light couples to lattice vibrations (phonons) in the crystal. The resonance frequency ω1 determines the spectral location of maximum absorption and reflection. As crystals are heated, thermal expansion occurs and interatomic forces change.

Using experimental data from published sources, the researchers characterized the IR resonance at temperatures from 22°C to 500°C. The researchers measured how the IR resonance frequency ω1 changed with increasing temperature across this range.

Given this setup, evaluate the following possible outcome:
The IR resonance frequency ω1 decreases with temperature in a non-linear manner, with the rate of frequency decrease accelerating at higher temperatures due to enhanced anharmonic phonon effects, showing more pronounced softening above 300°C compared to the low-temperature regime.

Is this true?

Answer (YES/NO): NO